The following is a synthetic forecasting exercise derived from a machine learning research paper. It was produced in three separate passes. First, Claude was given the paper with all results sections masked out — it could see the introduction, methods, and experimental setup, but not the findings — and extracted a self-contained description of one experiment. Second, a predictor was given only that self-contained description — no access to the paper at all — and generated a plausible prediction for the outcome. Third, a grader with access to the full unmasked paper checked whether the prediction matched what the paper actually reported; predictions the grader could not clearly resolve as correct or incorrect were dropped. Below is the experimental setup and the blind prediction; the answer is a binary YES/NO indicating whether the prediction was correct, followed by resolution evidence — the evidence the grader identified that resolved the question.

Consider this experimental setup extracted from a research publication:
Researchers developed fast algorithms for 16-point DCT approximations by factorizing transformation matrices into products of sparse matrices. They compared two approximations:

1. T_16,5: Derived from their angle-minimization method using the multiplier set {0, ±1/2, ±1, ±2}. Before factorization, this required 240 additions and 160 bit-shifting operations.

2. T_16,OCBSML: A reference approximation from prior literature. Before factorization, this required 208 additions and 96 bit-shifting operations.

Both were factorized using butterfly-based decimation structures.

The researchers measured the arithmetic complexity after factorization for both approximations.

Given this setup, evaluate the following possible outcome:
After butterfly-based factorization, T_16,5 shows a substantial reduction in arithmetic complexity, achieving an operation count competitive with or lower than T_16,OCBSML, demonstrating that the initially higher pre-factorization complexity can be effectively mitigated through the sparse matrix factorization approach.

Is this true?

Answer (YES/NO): NO